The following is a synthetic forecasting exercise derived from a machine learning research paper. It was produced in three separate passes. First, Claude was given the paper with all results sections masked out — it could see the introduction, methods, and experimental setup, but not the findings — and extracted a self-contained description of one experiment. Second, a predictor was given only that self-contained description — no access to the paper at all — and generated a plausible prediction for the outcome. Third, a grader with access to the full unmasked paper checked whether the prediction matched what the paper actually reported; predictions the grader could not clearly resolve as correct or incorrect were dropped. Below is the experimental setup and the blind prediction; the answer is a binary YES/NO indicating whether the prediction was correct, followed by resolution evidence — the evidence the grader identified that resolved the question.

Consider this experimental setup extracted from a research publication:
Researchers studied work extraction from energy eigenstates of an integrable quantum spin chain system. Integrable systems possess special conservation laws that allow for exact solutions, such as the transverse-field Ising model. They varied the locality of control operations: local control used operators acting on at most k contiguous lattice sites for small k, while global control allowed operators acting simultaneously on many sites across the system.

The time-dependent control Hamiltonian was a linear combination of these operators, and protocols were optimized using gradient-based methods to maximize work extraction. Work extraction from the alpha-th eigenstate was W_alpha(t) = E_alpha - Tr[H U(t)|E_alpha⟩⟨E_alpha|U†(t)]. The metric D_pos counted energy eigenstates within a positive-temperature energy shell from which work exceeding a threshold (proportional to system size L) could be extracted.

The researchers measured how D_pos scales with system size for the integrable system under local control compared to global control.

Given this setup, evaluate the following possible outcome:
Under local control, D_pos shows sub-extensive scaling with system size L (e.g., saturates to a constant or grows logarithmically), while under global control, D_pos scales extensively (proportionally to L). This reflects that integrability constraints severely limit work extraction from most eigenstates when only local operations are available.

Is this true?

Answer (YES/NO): NO